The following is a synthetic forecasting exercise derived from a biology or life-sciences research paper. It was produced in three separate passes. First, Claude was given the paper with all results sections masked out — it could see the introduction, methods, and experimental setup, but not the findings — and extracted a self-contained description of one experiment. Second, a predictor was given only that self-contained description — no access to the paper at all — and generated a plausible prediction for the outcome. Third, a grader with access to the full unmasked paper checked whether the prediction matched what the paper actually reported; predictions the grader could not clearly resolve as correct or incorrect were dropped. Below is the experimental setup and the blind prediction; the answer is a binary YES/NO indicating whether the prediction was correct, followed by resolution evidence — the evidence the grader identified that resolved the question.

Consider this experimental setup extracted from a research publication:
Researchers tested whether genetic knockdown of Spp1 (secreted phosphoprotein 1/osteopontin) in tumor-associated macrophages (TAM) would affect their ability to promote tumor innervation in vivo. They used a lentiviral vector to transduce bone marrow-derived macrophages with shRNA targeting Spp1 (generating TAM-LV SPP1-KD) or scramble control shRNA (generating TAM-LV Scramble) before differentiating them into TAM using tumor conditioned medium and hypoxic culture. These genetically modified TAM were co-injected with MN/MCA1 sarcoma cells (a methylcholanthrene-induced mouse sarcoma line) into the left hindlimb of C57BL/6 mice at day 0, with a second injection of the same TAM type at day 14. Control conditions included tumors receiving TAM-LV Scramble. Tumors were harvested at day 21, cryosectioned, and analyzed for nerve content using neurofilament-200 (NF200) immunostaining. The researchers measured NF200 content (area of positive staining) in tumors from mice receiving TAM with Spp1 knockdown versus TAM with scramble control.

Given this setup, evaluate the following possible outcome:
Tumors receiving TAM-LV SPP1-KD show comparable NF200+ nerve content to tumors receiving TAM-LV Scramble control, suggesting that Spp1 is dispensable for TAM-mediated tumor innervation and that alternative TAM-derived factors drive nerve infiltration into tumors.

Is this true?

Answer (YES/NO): NO